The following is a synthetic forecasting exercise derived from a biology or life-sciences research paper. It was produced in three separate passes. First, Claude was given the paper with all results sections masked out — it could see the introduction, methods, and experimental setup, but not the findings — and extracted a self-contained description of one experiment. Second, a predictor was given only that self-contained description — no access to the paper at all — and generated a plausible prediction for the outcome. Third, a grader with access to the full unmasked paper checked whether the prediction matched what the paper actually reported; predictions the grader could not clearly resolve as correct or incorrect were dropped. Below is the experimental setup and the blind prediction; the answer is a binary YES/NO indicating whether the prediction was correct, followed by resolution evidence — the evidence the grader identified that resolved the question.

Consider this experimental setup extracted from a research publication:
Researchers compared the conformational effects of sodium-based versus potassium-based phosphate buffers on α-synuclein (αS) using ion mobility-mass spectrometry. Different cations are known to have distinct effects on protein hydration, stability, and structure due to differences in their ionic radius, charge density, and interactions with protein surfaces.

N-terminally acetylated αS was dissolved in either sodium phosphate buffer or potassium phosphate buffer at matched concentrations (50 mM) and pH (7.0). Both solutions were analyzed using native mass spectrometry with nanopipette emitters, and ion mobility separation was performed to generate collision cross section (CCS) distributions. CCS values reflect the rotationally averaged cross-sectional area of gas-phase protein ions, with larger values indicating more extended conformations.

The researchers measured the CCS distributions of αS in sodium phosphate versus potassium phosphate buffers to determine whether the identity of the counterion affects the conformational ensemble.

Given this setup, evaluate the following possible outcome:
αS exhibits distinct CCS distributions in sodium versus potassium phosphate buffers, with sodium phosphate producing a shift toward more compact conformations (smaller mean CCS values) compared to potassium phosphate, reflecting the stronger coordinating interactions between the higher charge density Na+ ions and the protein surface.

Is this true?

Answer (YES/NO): NO